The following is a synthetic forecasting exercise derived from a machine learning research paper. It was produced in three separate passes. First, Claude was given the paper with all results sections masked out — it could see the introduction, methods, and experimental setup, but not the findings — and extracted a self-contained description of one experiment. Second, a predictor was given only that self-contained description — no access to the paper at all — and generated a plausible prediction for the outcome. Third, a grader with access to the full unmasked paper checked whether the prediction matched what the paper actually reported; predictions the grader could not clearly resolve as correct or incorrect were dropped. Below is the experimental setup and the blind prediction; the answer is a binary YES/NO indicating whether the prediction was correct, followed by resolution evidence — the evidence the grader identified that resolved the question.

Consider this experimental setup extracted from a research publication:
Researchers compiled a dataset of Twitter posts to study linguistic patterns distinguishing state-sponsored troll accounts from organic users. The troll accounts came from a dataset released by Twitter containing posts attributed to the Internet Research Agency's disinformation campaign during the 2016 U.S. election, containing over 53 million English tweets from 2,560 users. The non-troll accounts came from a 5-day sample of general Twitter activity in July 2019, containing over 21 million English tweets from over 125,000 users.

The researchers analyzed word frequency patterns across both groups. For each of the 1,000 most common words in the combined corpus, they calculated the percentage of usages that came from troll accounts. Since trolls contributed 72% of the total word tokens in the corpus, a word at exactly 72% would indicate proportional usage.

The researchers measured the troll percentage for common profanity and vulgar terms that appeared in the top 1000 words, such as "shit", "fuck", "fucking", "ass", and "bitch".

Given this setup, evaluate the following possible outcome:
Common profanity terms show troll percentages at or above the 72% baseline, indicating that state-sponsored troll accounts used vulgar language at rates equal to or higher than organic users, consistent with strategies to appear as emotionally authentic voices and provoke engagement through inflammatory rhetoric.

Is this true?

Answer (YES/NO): NO